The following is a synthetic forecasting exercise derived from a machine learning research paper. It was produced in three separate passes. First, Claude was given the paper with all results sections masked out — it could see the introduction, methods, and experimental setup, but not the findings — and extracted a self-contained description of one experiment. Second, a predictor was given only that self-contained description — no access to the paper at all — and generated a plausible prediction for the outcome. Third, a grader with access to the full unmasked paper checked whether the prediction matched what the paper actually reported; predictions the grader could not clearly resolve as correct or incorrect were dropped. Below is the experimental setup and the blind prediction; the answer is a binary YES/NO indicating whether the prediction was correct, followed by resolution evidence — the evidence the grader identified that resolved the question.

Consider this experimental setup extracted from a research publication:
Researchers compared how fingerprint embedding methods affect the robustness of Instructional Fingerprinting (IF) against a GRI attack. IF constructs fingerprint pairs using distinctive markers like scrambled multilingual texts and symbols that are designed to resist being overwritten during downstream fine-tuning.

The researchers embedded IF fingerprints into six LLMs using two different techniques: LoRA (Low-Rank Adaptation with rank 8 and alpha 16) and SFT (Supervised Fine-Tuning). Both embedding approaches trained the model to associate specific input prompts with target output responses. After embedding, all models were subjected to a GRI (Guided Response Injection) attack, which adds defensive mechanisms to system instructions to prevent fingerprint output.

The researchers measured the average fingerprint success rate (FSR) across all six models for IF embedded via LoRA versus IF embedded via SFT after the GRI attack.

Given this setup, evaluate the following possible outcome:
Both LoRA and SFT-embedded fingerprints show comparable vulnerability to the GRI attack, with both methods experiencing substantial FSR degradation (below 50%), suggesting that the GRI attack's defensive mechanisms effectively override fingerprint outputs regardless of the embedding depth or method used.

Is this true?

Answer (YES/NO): YES